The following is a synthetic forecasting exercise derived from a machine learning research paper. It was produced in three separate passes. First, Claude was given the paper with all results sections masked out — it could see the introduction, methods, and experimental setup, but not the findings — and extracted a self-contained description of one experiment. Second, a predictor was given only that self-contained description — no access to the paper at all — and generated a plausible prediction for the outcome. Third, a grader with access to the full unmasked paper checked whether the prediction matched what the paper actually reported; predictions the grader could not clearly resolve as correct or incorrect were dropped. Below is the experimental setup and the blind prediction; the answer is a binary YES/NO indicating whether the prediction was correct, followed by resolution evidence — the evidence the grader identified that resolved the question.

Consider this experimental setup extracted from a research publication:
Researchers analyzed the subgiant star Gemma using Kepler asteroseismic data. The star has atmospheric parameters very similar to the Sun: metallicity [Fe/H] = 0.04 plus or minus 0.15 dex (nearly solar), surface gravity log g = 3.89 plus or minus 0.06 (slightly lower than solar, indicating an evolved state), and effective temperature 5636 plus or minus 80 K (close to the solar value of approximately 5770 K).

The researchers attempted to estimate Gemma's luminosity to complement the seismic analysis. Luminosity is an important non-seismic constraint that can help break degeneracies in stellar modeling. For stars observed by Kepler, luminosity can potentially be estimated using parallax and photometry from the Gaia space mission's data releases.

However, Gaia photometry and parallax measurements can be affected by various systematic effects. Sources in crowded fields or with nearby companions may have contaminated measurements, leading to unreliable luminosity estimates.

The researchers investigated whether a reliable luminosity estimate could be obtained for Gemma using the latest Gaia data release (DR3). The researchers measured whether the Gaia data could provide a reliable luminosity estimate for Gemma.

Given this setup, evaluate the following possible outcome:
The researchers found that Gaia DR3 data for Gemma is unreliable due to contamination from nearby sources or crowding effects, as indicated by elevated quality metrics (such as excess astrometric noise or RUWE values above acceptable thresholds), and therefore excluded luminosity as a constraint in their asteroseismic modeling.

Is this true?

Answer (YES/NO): NO